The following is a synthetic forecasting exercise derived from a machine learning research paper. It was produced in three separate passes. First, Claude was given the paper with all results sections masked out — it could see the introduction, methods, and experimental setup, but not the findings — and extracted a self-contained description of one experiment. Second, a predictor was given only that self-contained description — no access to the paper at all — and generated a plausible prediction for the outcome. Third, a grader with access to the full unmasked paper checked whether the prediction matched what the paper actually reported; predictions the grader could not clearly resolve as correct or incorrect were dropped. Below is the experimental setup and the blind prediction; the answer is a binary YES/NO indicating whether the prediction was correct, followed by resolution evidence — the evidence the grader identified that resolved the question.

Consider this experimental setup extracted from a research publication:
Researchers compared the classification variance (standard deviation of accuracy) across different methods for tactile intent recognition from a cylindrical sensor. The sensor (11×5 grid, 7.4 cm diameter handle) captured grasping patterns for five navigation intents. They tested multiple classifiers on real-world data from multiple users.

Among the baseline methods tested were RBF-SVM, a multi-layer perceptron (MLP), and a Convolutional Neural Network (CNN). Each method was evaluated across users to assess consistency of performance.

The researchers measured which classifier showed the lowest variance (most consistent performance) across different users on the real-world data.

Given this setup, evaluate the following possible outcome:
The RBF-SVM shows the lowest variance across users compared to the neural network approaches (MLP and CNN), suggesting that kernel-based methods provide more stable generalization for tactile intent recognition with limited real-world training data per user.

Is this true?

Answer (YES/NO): NO